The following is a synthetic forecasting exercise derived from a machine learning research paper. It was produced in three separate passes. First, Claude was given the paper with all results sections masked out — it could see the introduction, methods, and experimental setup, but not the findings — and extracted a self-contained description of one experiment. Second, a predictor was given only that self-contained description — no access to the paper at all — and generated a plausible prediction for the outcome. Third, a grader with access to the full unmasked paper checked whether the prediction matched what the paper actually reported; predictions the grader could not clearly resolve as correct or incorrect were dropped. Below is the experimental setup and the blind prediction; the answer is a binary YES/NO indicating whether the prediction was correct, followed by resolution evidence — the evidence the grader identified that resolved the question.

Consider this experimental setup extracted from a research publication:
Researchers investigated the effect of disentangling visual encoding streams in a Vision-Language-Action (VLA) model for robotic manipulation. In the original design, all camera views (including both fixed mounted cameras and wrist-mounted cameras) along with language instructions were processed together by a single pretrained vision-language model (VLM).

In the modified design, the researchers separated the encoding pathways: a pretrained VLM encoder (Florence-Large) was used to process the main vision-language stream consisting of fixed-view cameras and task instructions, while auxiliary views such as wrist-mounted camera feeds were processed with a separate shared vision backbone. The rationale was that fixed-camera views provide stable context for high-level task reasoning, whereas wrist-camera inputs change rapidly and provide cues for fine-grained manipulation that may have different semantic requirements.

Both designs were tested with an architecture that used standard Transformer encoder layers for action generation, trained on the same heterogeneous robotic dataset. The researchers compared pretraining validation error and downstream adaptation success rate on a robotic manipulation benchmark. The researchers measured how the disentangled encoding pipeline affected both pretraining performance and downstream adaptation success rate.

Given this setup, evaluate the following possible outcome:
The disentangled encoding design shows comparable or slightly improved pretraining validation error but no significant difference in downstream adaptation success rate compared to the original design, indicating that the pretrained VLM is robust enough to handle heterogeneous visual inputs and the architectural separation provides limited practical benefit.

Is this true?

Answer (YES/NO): NO